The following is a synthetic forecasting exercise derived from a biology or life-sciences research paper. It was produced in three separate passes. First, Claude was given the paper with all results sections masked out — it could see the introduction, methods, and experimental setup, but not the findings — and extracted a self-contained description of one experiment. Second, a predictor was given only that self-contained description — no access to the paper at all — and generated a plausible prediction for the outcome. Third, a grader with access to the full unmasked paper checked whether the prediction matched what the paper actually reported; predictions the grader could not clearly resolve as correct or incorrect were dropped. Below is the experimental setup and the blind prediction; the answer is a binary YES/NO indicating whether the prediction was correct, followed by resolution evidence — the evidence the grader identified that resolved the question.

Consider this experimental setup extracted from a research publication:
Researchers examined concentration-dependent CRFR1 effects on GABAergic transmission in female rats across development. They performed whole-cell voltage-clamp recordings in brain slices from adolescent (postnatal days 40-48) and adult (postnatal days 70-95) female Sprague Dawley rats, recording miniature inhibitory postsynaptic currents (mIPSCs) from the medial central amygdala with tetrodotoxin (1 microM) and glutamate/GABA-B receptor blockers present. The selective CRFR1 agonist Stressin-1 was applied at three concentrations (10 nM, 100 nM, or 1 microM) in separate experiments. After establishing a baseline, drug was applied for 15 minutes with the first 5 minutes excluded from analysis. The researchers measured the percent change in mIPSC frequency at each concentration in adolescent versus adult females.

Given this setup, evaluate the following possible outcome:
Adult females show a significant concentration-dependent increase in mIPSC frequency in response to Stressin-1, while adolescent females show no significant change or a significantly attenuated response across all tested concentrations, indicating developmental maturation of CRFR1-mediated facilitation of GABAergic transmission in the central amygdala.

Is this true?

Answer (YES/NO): NO